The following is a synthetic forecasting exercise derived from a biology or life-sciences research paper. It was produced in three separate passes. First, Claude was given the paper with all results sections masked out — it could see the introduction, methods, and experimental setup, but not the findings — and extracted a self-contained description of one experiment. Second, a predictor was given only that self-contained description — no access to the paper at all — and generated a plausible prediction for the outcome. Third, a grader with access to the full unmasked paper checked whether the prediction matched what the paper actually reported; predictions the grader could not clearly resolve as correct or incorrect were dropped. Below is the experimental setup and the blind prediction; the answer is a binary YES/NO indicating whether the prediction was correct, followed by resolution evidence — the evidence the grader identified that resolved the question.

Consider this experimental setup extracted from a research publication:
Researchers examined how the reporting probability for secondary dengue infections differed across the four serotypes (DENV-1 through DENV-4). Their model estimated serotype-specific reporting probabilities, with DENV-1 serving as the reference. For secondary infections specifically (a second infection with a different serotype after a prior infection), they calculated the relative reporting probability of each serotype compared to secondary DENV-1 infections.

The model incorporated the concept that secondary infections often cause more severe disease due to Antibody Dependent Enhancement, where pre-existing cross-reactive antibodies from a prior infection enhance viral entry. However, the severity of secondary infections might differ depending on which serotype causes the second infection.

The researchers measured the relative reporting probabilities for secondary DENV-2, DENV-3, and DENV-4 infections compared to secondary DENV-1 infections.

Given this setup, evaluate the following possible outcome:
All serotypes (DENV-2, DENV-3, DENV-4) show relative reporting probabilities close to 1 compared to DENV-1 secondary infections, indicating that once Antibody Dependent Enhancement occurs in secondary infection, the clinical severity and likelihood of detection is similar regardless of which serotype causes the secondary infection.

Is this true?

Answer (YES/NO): NO